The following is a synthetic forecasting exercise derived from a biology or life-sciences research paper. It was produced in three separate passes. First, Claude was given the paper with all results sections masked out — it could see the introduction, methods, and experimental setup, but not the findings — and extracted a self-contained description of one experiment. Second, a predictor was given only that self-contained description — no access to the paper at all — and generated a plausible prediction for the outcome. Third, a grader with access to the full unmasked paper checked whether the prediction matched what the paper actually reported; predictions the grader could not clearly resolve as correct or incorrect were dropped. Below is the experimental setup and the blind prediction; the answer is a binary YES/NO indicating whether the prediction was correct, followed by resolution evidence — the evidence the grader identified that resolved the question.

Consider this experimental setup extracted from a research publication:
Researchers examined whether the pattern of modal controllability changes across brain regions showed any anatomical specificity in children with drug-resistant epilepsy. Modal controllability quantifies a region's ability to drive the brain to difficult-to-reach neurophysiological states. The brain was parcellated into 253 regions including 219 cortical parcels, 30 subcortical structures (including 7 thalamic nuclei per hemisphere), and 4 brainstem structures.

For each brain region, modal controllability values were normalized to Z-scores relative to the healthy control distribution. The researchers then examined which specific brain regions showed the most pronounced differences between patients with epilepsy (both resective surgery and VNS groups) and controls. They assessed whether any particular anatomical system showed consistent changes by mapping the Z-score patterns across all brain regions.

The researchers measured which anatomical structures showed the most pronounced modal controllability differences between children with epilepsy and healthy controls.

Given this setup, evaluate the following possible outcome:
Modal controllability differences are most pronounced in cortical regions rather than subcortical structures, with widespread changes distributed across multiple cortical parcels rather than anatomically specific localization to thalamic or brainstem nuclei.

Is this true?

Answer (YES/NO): NO